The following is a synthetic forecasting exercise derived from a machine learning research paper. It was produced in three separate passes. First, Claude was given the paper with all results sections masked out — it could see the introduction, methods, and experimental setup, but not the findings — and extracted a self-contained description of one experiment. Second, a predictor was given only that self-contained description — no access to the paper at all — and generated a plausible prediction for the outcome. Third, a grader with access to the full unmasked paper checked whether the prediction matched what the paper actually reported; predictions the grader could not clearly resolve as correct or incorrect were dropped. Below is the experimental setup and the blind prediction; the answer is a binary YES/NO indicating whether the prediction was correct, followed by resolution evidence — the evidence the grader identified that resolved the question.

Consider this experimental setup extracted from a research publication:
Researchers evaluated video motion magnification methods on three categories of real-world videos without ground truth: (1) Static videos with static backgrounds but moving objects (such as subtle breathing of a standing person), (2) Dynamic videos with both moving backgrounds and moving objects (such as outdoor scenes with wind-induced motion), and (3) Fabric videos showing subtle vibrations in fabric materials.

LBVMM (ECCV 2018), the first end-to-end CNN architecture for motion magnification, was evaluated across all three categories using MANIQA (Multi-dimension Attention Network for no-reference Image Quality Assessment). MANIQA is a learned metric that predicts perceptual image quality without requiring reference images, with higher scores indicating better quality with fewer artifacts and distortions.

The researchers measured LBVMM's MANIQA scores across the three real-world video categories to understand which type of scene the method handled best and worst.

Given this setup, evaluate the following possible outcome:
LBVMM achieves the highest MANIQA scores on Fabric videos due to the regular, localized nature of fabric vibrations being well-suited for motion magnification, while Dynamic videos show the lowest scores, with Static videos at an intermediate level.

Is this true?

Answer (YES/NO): YES